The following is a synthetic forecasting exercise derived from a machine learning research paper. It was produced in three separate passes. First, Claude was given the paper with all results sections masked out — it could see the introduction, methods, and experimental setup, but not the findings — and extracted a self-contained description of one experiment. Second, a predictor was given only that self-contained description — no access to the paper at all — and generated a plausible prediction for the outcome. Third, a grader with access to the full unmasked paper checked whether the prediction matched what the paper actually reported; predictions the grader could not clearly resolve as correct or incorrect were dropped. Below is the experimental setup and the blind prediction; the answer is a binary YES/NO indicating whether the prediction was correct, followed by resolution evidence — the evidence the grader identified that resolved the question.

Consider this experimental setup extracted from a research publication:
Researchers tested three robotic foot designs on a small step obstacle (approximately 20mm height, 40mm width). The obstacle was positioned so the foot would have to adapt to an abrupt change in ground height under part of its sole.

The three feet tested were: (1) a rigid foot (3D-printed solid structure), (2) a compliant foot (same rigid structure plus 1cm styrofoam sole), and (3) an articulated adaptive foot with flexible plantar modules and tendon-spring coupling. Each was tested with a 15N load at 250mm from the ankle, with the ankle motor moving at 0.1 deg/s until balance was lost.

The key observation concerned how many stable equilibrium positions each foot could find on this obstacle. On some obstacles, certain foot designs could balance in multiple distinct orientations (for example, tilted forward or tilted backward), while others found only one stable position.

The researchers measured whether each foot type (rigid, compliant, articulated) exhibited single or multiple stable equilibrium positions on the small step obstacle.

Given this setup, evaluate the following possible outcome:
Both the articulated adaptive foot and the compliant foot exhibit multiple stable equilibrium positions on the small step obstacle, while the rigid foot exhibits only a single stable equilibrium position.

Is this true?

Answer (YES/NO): NO